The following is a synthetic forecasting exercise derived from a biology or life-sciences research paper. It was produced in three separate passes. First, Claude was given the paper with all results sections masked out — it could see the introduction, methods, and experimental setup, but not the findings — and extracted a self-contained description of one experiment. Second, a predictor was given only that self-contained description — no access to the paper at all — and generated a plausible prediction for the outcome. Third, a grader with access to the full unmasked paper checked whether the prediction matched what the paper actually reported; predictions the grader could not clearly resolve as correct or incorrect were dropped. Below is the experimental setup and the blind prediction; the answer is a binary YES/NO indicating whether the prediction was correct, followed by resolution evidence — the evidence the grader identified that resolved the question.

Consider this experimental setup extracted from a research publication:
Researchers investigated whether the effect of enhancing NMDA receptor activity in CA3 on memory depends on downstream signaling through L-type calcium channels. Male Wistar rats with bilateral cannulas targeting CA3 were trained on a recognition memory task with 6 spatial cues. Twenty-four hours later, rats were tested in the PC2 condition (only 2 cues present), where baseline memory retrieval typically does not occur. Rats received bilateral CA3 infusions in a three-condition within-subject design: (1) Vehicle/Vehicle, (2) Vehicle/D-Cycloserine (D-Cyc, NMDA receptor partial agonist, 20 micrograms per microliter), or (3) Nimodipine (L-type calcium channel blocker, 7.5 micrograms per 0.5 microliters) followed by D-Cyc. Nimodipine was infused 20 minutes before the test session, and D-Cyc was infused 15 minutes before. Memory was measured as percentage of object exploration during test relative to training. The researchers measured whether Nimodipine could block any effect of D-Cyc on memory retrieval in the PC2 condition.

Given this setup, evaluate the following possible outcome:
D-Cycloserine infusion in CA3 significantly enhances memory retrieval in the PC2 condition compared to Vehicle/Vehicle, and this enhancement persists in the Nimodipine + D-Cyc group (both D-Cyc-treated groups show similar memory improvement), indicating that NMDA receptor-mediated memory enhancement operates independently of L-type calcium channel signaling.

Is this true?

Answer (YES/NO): NO